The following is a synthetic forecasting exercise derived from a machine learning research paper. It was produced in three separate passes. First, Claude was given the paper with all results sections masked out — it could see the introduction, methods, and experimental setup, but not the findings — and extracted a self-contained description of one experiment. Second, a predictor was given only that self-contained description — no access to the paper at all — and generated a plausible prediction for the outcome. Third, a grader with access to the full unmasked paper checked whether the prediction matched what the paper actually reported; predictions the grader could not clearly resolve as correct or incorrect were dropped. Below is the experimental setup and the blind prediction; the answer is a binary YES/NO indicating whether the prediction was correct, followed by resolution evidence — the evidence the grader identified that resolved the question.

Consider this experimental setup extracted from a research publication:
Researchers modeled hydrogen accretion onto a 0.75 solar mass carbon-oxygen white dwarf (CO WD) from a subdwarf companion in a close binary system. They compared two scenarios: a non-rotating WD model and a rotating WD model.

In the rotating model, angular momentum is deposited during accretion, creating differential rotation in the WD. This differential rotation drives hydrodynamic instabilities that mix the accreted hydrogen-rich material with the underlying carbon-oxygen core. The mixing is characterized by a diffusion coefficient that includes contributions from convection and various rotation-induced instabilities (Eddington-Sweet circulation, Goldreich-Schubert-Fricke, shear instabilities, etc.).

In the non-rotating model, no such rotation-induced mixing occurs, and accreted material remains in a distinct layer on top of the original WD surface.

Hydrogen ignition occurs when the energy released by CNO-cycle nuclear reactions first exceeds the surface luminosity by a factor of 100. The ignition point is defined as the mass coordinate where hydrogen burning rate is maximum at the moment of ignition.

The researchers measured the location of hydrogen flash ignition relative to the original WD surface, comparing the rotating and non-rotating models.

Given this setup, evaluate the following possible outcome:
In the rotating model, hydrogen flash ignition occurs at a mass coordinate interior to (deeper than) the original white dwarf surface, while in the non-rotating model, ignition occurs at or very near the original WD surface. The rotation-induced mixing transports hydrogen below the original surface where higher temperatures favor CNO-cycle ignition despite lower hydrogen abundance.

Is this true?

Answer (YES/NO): YES